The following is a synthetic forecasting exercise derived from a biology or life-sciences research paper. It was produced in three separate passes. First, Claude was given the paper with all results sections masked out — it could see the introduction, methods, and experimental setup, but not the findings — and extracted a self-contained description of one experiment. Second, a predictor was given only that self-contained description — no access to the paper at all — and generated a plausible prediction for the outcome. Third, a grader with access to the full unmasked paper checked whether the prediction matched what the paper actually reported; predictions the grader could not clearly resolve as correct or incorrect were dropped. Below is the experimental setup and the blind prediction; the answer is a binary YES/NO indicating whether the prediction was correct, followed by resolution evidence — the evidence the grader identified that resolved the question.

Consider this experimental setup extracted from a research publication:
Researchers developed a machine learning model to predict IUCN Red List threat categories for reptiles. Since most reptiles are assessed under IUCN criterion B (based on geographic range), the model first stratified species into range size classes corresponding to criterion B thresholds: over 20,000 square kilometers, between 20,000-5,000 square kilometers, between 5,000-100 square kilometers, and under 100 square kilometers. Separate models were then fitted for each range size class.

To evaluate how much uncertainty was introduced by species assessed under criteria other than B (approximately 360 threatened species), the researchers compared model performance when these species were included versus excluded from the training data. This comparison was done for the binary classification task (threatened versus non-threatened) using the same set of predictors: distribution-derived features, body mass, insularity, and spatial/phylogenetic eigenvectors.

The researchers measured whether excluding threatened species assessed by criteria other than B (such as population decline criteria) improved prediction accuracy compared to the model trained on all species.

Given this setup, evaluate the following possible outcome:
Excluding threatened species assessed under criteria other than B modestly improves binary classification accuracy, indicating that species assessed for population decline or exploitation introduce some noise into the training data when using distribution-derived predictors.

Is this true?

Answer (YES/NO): YES